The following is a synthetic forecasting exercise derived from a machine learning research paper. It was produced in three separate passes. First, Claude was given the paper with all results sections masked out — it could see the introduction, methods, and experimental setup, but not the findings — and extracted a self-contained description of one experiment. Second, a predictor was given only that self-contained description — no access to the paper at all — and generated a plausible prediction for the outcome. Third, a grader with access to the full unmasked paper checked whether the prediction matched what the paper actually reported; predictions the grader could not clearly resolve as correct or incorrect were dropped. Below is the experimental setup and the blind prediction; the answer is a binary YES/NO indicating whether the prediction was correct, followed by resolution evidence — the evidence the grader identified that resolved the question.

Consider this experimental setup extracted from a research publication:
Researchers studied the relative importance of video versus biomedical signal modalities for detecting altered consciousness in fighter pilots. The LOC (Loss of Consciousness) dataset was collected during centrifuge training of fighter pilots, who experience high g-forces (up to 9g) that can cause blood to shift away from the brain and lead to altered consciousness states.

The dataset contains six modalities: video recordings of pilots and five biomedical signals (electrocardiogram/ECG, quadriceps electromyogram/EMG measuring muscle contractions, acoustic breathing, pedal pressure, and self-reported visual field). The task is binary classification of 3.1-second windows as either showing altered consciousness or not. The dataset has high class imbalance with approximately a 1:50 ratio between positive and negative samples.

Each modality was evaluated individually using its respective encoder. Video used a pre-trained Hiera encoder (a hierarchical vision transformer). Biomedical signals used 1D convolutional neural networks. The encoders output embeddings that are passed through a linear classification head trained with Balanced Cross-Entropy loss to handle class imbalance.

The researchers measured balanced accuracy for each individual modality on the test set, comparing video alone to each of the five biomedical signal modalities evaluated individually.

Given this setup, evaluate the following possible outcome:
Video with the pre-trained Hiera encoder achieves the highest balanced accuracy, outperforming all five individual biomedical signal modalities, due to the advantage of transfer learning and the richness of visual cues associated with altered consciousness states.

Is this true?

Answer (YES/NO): YES